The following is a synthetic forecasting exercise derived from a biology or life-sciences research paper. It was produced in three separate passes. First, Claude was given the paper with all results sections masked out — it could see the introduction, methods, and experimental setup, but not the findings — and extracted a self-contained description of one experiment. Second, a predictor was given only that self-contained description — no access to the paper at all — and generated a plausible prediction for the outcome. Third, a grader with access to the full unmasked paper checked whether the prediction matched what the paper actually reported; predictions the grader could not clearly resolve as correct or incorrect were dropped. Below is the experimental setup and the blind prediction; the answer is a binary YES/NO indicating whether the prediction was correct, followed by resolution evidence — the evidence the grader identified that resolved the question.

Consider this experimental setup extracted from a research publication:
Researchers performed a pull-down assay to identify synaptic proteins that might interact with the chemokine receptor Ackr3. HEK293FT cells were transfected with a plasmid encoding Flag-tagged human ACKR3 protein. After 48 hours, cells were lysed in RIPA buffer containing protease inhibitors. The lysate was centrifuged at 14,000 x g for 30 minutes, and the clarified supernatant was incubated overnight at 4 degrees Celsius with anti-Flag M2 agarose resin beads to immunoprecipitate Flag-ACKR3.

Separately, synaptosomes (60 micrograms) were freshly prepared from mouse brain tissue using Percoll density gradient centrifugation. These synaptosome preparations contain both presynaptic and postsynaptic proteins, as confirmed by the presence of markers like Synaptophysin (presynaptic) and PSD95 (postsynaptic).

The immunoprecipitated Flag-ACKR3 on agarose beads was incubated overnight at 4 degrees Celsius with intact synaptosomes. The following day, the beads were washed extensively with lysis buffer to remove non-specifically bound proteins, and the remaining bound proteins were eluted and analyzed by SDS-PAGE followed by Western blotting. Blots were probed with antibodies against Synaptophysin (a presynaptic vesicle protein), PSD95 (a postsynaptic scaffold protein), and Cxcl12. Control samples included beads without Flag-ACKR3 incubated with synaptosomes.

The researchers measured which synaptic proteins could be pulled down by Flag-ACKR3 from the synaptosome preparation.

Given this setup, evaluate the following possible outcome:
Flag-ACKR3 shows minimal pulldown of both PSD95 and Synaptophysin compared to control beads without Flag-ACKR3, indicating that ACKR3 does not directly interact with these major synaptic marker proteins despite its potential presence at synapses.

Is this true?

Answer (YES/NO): NO